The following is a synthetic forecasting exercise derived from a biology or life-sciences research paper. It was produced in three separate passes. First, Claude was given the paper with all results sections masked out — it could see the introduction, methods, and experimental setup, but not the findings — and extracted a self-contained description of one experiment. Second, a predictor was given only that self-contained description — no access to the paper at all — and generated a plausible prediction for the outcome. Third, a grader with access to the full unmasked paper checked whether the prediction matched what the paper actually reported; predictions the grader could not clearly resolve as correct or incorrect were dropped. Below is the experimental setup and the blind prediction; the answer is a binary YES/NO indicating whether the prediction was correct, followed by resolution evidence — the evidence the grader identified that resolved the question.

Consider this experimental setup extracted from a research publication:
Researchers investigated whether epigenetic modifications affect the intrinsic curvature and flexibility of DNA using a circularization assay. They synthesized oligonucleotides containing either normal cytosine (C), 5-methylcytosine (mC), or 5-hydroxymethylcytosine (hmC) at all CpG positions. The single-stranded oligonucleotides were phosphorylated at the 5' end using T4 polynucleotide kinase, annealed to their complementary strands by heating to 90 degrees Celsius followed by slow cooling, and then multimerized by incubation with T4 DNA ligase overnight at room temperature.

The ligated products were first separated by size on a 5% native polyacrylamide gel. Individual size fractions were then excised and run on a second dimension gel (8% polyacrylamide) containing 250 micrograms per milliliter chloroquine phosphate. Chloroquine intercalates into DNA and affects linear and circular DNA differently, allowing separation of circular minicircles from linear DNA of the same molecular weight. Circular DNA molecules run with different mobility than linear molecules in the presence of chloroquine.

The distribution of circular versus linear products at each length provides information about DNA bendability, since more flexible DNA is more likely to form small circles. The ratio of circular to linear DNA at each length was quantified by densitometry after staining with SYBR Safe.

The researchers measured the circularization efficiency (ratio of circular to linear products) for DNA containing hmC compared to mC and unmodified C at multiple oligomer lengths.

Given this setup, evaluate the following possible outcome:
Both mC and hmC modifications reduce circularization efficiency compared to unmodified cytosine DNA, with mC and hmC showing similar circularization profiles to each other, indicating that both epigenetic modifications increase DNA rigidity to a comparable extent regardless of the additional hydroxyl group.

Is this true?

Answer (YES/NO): NO